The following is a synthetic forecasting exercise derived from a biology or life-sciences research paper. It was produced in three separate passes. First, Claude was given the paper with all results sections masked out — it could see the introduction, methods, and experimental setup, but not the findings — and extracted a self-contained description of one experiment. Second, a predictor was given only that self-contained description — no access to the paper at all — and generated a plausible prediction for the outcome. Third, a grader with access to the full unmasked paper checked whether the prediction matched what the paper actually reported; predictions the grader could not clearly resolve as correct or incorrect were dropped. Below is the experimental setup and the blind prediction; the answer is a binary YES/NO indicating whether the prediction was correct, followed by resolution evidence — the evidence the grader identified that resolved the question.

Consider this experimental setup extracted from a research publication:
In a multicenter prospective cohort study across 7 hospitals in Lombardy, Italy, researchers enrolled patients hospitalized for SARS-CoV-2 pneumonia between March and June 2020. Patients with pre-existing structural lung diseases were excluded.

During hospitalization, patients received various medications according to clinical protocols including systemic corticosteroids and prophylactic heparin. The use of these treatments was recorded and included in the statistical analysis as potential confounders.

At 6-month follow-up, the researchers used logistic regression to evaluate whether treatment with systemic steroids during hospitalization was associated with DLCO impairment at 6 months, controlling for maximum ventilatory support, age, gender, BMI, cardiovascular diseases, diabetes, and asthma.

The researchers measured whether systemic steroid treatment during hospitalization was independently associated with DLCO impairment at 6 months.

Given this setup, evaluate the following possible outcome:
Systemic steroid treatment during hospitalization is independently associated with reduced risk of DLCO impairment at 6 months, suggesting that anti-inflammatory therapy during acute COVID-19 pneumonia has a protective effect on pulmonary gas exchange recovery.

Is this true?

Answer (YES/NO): NO